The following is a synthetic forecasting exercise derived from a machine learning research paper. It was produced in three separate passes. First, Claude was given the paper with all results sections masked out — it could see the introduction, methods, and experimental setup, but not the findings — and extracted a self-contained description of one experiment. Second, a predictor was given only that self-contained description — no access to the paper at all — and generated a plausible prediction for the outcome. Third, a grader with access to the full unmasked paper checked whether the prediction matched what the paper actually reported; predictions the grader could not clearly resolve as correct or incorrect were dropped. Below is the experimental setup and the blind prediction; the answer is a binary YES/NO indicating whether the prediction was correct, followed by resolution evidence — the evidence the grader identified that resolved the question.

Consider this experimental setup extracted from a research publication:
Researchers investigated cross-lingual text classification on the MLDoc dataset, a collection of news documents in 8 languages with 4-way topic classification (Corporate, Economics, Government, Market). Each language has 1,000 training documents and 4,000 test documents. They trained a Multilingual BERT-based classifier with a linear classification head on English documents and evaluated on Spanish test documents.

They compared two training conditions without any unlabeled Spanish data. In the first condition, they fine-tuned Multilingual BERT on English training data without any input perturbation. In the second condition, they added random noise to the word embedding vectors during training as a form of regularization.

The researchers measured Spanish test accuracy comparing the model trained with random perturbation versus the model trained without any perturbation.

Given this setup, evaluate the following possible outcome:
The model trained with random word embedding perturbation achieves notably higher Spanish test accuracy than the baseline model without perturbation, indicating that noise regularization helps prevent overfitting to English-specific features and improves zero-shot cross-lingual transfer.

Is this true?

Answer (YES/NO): NO